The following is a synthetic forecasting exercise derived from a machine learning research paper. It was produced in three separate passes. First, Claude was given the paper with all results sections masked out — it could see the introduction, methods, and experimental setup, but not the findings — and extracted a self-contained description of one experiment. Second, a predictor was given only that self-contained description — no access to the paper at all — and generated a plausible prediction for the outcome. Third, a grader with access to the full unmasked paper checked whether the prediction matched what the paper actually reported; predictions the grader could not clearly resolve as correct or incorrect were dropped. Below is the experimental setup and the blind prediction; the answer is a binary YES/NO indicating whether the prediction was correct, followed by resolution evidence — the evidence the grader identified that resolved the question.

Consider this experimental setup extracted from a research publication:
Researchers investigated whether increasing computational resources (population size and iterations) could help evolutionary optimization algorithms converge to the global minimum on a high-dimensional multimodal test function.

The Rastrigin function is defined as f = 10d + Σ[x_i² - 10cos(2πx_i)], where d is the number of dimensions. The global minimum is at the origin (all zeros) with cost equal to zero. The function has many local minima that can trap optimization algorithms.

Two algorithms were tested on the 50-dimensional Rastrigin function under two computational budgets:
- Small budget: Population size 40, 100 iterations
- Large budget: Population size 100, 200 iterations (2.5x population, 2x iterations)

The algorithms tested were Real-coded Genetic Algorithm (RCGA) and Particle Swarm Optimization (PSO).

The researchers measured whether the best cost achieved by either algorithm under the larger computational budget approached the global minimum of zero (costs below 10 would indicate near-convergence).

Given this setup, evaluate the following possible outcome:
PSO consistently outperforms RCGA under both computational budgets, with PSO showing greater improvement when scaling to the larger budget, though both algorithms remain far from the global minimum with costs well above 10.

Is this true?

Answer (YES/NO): NO